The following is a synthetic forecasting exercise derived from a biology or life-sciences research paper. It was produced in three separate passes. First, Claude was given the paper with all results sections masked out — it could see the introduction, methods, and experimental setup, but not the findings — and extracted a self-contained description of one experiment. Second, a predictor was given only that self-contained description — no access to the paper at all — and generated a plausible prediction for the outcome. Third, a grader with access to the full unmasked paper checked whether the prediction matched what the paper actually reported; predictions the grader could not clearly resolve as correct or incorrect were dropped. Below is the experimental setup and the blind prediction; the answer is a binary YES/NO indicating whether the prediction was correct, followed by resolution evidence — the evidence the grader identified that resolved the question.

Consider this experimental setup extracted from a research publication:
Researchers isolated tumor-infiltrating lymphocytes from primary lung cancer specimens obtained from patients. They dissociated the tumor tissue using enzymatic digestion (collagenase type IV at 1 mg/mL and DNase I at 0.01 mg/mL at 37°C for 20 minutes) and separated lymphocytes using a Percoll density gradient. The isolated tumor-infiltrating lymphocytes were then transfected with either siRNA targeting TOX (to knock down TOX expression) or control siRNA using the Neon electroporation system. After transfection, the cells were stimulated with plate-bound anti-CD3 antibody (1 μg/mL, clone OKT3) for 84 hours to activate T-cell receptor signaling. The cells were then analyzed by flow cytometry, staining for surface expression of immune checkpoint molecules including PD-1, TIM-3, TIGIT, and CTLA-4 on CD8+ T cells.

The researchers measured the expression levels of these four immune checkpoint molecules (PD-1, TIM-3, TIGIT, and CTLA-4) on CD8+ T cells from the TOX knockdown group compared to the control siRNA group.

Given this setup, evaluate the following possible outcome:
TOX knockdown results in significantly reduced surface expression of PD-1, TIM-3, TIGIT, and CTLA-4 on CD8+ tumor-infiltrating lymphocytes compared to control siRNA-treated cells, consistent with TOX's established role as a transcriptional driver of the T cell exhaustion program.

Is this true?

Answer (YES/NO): YES